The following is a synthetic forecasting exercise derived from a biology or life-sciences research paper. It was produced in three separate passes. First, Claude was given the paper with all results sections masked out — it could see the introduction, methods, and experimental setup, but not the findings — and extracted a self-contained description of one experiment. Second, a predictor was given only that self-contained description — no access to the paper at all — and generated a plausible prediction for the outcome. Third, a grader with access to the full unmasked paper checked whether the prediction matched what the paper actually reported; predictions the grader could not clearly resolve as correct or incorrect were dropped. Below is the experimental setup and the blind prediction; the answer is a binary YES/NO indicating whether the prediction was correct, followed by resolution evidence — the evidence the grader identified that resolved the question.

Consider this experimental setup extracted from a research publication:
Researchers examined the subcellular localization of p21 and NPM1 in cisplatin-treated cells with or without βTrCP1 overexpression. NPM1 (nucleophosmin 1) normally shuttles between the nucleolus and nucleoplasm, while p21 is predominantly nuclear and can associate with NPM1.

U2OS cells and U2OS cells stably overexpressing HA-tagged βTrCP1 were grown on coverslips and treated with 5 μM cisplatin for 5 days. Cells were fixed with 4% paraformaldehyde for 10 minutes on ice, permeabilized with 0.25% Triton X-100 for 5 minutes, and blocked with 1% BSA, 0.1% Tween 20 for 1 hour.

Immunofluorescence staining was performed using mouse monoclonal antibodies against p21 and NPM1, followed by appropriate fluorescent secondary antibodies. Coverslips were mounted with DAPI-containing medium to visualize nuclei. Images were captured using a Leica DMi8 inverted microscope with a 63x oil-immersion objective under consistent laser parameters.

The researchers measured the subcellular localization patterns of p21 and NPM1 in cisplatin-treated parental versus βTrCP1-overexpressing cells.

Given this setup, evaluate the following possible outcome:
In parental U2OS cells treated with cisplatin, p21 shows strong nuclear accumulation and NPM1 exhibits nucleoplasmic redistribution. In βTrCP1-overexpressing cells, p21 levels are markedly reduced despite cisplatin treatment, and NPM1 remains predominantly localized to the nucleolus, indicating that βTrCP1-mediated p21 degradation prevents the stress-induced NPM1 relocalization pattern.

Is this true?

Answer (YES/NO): NO